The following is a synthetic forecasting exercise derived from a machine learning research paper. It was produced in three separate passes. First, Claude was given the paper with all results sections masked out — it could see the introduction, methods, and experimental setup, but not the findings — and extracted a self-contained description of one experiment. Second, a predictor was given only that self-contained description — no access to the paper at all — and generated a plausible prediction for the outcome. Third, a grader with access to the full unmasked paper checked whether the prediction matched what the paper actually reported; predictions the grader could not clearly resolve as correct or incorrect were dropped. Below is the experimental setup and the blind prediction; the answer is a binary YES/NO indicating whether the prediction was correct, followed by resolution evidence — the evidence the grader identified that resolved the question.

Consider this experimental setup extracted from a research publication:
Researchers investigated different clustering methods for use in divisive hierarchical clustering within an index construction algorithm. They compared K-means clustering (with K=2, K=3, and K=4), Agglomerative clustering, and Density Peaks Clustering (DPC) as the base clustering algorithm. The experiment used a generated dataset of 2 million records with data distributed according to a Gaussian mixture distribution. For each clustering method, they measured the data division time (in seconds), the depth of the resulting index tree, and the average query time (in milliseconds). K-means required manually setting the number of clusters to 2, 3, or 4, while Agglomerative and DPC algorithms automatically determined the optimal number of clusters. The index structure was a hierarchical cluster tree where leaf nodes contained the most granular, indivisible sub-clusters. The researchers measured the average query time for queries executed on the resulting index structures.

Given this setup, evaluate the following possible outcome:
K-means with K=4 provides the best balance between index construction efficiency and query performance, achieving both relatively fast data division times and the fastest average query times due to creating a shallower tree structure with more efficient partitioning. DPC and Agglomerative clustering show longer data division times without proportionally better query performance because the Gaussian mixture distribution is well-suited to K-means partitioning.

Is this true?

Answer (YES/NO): NO